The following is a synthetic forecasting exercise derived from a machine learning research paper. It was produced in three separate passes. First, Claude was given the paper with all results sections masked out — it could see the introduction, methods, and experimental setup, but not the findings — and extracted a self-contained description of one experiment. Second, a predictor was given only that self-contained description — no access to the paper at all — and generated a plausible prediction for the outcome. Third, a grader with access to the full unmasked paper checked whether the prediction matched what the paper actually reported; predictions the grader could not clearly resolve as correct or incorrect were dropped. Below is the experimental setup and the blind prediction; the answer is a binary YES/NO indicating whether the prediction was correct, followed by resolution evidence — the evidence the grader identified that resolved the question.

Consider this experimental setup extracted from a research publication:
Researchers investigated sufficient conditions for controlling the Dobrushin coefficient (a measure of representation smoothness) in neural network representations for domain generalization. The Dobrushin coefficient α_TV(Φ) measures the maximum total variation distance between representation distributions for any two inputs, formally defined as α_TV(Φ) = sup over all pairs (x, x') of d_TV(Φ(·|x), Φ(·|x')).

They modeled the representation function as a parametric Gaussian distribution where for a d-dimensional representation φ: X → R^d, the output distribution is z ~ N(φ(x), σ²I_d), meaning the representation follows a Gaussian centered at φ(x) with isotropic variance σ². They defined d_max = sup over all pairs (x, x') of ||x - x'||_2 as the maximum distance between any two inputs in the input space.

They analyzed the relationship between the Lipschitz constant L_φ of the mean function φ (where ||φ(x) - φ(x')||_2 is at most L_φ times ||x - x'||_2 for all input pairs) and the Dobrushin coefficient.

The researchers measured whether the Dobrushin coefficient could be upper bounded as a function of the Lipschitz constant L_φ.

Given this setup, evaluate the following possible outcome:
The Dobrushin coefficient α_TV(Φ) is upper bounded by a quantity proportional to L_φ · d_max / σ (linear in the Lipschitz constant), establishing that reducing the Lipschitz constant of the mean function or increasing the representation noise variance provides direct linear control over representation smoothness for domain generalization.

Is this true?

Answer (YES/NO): NO